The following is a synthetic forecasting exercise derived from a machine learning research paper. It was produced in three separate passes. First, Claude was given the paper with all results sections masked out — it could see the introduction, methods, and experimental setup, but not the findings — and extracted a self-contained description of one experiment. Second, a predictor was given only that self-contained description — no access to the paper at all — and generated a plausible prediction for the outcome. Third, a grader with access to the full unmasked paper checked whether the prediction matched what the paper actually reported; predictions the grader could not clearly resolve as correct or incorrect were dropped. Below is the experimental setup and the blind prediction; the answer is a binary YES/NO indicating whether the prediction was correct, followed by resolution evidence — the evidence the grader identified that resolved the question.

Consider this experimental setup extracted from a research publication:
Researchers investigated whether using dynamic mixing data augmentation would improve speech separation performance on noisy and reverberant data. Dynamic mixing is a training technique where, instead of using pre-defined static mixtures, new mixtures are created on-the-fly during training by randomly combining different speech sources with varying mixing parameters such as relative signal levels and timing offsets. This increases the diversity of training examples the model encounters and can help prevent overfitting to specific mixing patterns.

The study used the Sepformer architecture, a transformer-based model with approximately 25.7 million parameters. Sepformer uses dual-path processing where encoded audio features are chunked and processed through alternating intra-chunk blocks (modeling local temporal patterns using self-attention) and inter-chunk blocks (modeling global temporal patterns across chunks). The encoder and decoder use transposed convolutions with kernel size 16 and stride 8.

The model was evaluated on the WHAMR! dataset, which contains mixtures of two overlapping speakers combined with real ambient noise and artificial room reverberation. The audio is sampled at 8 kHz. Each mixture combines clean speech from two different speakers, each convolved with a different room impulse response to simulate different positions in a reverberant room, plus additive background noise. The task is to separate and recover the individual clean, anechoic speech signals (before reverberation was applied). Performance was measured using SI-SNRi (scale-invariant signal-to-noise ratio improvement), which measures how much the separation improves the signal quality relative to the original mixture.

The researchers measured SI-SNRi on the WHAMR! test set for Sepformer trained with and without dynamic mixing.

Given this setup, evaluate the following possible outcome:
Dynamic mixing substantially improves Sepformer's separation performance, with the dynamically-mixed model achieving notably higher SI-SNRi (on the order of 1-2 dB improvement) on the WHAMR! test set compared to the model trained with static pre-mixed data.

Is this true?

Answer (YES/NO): NO